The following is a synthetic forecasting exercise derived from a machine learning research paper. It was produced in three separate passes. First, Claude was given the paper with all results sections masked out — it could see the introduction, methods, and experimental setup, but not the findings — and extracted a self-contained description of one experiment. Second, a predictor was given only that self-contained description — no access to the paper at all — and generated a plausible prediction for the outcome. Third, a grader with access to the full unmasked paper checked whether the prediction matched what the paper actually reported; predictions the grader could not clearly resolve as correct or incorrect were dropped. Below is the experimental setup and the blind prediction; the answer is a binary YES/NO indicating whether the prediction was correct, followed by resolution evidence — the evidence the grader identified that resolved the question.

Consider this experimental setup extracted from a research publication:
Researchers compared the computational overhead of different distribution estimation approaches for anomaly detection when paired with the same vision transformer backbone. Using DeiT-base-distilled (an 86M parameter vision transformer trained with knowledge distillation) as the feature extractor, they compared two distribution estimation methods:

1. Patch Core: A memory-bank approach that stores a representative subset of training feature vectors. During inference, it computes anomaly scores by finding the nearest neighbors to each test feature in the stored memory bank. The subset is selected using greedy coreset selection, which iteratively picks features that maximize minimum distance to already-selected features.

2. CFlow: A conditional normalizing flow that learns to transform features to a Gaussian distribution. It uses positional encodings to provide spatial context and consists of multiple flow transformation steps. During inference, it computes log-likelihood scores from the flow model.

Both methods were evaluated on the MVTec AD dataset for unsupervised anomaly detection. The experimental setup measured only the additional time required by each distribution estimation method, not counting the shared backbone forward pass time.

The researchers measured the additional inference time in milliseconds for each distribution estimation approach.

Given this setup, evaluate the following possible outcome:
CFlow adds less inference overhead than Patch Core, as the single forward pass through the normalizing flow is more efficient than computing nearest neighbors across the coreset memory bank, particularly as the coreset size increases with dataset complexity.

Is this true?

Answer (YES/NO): YES